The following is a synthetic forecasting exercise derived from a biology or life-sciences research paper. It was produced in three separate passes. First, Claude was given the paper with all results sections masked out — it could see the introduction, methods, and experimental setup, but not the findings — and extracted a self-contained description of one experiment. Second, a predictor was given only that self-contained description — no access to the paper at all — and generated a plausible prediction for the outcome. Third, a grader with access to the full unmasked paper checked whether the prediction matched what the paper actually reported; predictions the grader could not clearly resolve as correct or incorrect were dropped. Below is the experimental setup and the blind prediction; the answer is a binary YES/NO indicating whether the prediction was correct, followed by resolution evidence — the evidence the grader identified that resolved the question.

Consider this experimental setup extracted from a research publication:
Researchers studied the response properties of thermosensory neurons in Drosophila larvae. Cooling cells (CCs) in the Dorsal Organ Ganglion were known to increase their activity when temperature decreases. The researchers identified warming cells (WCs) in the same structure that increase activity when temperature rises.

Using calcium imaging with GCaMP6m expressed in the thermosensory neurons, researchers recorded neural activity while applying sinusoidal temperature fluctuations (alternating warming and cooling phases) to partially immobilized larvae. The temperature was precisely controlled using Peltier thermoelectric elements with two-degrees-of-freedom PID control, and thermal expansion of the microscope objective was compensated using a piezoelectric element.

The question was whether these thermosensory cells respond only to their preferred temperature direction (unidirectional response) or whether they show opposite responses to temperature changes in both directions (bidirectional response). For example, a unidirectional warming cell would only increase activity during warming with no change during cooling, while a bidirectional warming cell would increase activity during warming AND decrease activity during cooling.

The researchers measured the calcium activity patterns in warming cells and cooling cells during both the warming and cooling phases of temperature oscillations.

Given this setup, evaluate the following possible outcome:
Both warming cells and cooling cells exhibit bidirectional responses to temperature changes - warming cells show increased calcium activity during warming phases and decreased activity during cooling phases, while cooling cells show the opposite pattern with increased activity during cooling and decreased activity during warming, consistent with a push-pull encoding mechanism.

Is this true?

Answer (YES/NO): YES